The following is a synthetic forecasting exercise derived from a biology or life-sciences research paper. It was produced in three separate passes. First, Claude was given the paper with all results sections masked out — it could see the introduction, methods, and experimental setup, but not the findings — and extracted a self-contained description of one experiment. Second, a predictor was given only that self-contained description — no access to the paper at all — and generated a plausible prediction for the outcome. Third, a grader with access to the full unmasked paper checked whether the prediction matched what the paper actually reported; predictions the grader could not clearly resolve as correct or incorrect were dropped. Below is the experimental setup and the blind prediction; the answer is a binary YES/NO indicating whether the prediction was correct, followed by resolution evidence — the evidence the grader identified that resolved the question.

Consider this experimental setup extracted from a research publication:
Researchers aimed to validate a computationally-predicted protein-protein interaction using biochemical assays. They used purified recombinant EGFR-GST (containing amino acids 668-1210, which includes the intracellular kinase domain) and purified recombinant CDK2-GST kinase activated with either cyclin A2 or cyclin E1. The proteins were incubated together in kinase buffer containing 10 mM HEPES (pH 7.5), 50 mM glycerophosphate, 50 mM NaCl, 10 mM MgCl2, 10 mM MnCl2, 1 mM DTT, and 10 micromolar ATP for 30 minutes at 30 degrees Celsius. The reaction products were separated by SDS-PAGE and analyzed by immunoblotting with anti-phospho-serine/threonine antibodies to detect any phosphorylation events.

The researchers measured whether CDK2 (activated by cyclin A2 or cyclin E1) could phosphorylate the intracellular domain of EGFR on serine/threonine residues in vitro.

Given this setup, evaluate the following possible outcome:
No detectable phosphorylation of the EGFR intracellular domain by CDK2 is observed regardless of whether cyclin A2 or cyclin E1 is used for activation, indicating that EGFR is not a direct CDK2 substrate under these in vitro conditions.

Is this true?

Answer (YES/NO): NO